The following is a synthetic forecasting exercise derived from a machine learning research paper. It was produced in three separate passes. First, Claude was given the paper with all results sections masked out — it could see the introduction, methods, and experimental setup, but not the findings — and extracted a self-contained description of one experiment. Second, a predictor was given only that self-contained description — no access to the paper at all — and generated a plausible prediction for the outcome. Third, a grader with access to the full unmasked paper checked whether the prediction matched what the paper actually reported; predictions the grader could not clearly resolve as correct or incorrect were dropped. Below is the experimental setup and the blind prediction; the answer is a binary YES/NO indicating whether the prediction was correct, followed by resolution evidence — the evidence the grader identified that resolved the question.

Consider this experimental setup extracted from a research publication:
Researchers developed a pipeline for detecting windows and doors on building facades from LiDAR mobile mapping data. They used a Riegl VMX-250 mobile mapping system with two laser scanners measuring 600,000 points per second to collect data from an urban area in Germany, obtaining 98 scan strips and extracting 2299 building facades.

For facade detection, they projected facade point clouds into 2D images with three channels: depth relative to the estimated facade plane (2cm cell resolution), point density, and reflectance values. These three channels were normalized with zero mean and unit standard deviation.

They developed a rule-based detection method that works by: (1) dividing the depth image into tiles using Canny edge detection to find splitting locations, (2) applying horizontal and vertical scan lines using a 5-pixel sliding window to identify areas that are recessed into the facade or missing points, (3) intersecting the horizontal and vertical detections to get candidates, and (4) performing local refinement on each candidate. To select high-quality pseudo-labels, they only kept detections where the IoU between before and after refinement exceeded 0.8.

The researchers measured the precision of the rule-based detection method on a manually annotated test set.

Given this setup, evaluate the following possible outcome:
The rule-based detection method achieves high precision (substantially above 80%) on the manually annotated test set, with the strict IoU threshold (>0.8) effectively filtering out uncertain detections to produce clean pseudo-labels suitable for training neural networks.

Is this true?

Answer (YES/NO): NO